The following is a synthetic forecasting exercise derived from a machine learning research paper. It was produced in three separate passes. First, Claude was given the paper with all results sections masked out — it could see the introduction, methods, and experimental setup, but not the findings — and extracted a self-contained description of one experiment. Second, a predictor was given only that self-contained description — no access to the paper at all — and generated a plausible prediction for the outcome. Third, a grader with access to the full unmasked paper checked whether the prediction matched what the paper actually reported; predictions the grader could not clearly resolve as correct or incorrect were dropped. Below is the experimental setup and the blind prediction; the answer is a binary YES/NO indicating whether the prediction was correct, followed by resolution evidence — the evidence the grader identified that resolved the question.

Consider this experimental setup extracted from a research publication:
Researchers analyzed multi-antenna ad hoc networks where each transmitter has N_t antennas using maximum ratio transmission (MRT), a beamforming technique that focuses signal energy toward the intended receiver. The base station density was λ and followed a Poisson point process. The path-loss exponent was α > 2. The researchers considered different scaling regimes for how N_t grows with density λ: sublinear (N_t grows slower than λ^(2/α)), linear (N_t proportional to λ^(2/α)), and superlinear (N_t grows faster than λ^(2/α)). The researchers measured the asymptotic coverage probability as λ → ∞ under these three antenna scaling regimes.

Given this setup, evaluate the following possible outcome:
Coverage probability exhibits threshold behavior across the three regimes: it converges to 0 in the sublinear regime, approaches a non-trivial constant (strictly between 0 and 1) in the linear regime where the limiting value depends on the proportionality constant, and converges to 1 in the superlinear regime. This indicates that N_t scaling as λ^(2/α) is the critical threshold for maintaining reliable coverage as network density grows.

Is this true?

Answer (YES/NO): NO